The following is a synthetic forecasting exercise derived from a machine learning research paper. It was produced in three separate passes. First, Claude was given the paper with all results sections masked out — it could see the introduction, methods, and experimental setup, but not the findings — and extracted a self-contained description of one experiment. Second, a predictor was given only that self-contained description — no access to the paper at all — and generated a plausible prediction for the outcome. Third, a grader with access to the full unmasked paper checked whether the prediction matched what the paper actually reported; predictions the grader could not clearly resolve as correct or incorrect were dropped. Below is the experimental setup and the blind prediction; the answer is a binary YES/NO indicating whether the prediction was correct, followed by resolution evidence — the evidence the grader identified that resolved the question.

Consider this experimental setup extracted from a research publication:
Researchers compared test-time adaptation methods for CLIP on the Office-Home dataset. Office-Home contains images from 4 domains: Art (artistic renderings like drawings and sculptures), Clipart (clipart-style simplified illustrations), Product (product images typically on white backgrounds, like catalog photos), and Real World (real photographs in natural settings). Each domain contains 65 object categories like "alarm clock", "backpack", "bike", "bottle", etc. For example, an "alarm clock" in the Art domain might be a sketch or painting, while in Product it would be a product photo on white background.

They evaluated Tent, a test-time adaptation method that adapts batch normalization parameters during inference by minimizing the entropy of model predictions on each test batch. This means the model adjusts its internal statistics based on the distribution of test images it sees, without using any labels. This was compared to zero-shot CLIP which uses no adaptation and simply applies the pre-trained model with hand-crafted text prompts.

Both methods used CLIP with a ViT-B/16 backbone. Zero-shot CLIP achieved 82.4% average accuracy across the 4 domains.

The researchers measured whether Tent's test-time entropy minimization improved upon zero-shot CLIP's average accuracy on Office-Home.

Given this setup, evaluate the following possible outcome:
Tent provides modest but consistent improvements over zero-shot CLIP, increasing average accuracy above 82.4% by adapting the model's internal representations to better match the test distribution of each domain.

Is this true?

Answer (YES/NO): NO